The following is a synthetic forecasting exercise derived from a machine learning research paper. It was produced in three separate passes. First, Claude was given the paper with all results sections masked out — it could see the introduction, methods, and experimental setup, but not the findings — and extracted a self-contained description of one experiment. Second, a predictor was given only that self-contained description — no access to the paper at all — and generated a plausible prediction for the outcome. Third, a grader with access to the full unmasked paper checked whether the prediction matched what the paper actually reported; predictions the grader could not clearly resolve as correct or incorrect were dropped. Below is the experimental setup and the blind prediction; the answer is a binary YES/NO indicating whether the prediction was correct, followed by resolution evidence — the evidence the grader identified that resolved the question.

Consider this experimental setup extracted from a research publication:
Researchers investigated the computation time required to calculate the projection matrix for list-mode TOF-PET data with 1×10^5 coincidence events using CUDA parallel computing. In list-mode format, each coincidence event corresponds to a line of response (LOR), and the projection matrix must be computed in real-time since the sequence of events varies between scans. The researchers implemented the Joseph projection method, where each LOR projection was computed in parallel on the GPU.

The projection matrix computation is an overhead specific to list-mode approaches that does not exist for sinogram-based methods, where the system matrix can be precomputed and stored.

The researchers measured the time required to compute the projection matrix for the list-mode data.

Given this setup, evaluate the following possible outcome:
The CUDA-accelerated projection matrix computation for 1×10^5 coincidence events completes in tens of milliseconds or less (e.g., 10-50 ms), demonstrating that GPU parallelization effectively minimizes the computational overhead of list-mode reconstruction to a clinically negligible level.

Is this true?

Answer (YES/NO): NO